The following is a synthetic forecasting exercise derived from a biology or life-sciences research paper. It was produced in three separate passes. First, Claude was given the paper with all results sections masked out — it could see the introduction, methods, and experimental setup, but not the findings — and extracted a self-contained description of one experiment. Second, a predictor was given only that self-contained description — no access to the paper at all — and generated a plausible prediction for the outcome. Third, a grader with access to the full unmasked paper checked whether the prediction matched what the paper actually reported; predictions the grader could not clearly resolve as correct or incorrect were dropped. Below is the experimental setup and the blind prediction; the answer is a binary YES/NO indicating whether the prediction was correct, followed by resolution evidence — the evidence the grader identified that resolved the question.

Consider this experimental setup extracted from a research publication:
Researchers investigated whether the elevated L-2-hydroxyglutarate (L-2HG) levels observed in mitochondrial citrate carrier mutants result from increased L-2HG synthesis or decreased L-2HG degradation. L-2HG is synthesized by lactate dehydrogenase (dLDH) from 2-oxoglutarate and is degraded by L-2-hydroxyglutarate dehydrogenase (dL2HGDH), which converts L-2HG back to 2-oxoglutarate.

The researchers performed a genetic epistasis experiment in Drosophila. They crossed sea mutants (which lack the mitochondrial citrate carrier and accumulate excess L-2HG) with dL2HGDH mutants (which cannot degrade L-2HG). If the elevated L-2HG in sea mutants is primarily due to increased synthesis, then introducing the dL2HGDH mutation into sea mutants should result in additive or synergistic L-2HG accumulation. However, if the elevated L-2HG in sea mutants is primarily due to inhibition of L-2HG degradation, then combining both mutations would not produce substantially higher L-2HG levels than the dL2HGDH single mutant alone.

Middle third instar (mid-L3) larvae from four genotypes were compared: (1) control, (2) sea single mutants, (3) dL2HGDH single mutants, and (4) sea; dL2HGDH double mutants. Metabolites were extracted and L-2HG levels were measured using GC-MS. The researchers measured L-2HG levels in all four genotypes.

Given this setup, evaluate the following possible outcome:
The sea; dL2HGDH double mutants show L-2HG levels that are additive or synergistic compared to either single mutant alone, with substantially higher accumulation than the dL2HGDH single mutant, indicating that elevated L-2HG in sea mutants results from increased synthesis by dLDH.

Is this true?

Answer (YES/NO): NO